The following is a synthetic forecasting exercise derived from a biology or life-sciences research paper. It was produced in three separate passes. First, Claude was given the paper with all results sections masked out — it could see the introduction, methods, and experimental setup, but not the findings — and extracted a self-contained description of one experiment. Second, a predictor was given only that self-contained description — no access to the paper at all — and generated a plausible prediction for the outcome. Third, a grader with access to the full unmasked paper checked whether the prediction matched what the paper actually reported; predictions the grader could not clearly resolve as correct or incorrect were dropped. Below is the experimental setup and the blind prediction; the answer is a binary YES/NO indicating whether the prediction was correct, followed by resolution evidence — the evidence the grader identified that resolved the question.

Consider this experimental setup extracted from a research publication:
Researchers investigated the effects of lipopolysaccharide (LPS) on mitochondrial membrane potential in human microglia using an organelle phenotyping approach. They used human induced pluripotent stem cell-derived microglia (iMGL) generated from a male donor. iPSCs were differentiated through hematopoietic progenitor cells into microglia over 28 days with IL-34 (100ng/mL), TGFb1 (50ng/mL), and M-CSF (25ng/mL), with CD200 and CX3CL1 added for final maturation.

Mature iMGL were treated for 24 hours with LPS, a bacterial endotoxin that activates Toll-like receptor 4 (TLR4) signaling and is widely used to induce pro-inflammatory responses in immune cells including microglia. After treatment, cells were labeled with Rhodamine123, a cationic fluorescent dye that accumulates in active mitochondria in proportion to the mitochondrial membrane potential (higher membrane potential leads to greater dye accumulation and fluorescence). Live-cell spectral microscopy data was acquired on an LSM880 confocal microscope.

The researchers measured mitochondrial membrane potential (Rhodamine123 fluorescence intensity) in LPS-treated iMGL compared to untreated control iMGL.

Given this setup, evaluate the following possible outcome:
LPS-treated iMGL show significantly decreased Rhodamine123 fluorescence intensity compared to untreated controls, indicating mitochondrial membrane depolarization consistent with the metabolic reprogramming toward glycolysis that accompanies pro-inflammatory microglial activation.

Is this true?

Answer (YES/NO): NO